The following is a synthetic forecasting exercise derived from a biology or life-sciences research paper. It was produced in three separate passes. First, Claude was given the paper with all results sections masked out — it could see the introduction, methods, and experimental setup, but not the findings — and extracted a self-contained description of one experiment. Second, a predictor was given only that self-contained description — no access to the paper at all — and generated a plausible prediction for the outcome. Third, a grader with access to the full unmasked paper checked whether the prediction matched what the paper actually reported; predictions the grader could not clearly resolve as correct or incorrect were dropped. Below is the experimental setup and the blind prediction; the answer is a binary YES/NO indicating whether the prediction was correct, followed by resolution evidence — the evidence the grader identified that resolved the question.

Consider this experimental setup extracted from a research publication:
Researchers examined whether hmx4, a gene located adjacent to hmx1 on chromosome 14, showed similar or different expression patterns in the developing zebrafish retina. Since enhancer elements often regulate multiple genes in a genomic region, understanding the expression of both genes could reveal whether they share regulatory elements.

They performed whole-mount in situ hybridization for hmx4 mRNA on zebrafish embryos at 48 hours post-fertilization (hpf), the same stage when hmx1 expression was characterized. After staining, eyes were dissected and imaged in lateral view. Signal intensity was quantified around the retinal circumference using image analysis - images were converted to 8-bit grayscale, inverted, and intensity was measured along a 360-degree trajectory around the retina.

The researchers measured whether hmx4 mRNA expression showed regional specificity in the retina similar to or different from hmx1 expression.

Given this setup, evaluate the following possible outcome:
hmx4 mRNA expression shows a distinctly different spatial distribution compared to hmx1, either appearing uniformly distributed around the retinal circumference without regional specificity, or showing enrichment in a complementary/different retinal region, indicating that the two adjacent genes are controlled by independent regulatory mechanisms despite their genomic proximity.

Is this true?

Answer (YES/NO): NO